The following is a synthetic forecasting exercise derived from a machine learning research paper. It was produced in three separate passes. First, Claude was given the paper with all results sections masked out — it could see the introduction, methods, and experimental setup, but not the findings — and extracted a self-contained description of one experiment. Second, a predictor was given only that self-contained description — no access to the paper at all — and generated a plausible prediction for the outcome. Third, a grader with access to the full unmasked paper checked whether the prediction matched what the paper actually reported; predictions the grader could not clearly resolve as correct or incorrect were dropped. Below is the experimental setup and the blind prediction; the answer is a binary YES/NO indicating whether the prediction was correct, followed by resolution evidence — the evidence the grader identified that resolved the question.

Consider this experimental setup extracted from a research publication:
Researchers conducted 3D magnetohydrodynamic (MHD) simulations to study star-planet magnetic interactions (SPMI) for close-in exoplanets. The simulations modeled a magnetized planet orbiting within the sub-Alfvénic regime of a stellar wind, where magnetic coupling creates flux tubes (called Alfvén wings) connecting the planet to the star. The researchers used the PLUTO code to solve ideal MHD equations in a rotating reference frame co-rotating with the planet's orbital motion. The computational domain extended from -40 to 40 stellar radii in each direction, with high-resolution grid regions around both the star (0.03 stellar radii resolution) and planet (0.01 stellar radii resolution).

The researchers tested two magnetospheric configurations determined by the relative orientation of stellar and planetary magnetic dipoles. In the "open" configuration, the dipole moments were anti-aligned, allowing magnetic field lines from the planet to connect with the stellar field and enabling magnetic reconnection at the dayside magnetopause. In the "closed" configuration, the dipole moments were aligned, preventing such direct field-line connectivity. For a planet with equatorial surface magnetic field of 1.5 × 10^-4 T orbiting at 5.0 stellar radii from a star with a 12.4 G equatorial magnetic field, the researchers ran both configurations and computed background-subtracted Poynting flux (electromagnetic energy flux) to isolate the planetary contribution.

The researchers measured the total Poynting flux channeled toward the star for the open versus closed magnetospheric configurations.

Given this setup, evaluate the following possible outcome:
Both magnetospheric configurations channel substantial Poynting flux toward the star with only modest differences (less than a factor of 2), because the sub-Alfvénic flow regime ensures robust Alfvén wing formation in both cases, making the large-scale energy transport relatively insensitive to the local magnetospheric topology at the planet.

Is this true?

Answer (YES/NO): NO